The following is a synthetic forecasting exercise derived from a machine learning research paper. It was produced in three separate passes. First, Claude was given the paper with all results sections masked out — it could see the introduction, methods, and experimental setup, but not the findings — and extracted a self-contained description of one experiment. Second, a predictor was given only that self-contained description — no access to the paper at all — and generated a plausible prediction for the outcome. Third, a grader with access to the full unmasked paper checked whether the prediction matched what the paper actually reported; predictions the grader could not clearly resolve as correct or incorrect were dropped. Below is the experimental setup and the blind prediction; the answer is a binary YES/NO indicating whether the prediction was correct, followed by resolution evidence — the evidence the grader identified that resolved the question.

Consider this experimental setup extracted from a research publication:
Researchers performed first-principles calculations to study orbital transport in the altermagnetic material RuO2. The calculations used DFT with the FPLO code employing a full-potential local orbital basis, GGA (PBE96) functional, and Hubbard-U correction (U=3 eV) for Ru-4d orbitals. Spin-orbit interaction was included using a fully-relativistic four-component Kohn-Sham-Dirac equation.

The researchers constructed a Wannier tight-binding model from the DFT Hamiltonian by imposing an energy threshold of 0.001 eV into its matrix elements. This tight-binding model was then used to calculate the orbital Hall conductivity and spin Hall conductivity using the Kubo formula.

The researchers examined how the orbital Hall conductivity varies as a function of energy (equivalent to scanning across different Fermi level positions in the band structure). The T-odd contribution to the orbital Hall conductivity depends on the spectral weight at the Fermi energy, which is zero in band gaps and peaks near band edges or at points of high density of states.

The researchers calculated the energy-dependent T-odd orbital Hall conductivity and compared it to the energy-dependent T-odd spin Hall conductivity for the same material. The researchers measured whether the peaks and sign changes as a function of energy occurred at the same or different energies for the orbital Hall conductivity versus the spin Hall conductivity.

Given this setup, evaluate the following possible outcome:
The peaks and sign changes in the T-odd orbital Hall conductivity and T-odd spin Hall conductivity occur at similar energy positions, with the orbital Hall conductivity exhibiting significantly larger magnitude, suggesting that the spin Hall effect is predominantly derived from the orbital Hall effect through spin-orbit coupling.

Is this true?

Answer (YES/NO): NO